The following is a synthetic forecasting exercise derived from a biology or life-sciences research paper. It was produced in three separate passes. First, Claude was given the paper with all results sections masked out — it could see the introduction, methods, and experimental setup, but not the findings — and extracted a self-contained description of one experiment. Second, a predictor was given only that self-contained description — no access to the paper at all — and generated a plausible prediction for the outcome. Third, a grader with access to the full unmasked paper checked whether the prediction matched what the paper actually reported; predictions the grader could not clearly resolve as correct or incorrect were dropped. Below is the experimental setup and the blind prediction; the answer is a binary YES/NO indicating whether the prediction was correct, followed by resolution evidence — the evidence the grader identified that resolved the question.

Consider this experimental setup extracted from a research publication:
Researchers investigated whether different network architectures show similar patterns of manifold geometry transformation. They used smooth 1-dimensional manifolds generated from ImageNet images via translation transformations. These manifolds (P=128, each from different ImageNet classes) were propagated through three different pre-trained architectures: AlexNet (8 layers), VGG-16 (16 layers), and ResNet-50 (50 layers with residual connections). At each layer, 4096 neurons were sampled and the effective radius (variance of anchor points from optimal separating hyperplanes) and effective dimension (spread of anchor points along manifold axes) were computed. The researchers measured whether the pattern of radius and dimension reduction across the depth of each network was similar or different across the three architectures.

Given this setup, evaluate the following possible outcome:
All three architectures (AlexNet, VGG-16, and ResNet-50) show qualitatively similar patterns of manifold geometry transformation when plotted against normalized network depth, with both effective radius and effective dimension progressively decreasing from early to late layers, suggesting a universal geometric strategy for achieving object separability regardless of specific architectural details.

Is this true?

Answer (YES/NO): NO